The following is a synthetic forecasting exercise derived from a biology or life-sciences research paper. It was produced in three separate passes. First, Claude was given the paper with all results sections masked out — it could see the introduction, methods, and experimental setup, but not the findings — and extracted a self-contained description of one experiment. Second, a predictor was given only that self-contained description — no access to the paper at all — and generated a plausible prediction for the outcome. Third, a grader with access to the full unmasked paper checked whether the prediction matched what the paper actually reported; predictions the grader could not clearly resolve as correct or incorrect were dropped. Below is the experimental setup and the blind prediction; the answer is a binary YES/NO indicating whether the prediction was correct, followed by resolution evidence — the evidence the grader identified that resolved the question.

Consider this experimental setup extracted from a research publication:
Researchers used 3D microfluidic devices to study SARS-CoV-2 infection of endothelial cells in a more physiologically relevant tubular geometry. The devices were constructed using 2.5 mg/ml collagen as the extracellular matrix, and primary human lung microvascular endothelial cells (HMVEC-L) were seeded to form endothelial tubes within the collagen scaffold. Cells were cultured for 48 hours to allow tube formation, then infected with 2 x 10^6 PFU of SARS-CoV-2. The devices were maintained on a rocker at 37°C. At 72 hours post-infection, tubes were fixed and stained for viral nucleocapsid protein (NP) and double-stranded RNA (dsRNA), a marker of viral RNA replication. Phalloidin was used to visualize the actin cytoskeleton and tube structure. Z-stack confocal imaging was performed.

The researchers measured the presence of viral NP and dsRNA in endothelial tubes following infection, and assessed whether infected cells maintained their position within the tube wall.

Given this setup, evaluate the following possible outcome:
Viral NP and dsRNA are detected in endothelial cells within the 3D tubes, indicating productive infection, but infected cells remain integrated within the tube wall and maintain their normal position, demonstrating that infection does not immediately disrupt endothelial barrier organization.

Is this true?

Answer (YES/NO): NO